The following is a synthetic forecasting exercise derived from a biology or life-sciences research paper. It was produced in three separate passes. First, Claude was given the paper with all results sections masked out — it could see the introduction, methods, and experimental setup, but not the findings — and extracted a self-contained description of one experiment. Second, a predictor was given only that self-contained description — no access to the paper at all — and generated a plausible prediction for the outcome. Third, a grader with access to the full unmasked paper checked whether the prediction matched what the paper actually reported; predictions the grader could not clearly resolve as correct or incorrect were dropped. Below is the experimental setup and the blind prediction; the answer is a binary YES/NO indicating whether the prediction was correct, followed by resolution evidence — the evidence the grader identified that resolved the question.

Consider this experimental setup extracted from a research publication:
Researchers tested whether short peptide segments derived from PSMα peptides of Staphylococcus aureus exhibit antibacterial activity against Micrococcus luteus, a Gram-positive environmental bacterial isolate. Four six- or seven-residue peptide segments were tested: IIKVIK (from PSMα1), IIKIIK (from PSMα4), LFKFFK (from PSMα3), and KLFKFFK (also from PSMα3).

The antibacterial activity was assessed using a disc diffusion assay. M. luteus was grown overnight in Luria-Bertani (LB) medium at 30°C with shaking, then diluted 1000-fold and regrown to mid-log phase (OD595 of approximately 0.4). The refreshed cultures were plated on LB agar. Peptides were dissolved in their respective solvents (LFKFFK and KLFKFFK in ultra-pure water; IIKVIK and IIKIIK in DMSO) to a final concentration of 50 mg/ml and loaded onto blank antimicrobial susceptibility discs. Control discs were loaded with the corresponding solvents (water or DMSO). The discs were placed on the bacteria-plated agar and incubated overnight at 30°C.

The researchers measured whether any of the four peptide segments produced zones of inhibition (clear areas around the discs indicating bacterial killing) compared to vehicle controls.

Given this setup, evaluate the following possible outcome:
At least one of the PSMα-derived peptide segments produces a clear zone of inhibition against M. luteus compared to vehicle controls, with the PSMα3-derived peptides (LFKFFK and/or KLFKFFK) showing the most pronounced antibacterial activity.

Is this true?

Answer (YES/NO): YES